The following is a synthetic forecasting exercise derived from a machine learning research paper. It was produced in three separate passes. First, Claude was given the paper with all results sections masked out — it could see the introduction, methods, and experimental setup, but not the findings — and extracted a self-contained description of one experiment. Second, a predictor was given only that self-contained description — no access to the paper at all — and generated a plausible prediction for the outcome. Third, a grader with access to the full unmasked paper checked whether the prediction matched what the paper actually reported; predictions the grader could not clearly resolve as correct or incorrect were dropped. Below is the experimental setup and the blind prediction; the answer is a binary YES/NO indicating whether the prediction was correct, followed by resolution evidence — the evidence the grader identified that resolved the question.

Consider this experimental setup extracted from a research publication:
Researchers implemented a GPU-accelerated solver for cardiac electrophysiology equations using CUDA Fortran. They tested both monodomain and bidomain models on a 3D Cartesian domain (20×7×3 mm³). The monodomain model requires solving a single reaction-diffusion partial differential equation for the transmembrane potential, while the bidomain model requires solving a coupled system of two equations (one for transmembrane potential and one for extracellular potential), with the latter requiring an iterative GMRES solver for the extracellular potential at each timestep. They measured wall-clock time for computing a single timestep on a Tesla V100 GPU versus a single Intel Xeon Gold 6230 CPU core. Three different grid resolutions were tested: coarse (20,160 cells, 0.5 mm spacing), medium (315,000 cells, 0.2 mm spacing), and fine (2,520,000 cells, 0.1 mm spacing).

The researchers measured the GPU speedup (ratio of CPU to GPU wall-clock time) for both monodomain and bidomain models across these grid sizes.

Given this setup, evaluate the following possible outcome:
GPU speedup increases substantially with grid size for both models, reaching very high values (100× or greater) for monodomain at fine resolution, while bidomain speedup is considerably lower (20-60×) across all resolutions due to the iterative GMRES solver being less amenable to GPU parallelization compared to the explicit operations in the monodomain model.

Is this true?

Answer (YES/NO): NO